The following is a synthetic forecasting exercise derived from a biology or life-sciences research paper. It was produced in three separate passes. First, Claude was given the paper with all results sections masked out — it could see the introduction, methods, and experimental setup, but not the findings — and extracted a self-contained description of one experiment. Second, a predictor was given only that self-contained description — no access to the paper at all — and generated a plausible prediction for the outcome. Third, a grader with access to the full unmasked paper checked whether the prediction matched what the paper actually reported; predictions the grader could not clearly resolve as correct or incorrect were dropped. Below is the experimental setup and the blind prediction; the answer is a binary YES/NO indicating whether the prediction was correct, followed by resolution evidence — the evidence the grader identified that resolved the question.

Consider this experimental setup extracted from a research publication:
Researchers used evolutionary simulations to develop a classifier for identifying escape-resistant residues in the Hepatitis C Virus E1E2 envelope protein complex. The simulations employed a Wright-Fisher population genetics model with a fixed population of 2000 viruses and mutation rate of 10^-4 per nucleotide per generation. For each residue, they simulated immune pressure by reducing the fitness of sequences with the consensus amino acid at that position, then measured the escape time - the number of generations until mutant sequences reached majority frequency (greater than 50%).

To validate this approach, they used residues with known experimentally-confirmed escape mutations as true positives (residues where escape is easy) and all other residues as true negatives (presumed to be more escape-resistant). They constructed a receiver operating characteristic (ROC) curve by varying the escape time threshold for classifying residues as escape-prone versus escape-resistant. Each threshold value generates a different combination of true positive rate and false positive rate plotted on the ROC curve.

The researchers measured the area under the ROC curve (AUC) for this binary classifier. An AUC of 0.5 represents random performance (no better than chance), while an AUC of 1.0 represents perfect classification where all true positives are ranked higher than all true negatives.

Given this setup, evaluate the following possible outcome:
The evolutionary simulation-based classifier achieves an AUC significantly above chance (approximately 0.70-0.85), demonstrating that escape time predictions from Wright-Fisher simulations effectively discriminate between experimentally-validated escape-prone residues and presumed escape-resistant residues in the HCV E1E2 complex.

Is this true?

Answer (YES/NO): NO